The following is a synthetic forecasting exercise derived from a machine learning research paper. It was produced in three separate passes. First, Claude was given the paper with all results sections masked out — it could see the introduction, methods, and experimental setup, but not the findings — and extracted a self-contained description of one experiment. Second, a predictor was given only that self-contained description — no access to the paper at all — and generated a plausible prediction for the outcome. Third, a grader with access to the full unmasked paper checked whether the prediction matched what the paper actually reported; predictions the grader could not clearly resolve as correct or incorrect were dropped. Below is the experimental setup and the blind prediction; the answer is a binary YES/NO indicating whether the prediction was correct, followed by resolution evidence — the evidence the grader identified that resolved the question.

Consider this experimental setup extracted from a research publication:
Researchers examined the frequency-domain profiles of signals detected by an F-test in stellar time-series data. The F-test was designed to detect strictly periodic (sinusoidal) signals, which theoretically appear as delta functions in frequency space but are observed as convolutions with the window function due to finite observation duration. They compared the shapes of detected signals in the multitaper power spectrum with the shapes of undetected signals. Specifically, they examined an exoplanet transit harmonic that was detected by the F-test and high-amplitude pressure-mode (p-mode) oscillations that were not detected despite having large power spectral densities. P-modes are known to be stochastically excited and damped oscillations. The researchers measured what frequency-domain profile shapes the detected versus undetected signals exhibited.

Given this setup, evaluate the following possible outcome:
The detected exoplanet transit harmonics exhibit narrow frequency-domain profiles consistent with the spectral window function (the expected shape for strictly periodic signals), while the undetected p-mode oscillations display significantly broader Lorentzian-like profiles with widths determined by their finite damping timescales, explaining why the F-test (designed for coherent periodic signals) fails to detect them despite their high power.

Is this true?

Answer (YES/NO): YES